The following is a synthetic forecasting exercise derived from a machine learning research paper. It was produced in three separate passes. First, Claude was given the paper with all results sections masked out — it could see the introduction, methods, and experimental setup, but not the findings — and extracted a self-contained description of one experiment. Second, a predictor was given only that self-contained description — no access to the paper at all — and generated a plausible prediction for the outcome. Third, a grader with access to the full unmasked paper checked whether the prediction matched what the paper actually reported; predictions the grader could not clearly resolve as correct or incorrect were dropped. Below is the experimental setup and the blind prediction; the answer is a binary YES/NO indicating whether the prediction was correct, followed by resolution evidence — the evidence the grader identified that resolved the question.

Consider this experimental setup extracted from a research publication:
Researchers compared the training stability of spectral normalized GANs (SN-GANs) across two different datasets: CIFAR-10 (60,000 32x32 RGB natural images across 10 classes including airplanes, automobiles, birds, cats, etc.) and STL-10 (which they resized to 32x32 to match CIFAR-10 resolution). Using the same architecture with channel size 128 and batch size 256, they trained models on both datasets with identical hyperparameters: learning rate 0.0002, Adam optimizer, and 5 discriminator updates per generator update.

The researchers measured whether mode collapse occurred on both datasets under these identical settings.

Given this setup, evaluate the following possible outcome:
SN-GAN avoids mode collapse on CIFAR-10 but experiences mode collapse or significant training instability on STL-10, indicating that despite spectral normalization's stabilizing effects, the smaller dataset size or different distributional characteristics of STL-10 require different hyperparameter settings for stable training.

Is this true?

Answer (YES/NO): NO